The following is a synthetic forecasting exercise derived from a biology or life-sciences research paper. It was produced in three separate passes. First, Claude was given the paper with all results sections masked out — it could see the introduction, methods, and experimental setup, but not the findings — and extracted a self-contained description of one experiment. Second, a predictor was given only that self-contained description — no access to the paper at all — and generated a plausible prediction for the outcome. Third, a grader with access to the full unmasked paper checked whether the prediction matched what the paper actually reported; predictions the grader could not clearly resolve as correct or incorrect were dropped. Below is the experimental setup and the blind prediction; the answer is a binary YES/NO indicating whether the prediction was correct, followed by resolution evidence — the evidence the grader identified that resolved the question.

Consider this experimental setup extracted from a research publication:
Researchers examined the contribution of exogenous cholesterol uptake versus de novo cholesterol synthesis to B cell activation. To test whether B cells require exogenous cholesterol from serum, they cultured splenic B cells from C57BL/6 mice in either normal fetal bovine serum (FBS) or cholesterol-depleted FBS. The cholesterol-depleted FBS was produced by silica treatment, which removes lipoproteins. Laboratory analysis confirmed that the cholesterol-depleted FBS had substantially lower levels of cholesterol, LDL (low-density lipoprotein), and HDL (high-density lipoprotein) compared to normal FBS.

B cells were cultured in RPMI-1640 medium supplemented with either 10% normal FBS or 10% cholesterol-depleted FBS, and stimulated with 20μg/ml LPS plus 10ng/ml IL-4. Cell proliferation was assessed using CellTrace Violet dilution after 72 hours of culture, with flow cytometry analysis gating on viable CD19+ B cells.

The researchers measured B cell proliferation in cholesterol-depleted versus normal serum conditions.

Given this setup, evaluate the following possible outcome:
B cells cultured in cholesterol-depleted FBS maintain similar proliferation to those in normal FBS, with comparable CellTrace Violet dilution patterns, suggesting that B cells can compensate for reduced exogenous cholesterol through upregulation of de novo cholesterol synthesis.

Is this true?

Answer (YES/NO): YES